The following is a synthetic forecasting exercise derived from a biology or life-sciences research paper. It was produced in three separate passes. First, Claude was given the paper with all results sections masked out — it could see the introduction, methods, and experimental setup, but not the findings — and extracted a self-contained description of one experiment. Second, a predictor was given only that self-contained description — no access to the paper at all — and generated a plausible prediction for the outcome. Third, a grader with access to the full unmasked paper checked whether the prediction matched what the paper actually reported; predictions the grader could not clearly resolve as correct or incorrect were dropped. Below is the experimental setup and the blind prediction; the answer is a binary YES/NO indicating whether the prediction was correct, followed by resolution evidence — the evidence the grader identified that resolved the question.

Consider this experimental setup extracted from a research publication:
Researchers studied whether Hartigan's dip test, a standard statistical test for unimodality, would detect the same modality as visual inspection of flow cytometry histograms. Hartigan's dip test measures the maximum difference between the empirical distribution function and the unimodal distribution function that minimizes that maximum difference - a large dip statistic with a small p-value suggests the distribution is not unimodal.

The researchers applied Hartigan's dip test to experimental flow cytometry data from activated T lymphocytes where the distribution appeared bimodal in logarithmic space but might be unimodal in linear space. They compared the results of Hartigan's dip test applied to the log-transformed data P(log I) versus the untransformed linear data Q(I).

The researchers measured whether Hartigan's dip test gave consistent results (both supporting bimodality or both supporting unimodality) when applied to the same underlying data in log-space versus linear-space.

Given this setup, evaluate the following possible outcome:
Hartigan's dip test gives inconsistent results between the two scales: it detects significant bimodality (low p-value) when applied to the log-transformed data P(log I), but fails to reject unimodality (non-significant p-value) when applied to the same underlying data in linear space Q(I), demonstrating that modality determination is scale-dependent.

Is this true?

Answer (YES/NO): YES